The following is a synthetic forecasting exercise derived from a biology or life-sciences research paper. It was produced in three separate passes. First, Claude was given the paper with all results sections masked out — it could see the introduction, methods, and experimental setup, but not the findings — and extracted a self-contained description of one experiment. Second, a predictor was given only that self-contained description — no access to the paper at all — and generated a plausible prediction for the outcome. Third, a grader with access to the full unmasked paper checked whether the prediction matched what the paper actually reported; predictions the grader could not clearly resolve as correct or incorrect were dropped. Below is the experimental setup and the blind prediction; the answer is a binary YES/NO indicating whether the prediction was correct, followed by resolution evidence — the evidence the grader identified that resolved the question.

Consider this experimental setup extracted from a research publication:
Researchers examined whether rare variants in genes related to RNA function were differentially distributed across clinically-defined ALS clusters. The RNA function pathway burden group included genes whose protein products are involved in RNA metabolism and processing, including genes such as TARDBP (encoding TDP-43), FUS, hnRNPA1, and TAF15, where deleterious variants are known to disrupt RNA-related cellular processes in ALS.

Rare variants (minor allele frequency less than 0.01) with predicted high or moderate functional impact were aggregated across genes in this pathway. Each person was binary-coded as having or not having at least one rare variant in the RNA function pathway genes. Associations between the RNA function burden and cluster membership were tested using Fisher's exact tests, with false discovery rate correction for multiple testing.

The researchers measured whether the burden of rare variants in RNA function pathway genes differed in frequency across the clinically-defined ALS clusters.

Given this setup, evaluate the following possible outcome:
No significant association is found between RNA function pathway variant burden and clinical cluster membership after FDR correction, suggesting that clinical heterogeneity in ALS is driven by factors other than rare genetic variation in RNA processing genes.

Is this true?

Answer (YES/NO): NO